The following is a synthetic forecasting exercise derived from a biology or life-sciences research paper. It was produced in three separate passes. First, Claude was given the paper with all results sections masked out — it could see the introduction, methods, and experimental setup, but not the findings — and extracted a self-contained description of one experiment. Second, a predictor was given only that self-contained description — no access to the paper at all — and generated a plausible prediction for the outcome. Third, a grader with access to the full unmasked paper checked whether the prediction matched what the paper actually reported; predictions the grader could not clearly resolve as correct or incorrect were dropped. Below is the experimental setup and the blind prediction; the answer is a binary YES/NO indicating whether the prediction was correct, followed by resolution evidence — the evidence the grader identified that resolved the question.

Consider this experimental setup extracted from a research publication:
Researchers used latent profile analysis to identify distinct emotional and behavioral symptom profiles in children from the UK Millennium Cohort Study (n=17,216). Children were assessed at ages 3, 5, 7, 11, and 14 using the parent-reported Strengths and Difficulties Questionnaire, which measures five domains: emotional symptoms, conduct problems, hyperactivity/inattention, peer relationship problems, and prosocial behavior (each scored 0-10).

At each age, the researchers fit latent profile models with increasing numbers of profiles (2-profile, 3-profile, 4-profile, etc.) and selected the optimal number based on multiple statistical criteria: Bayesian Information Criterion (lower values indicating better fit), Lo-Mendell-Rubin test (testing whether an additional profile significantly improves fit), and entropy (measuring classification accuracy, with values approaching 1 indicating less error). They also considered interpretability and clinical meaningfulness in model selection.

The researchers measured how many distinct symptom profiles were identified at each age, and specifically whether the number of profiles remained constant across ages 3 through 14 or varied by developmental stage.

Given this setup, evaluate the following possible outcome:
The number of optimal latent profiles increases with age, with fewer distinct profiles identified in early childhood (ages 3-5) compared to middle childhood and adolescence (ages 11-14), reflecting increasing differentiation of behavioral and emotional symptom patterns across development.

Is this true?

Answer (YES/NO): NO